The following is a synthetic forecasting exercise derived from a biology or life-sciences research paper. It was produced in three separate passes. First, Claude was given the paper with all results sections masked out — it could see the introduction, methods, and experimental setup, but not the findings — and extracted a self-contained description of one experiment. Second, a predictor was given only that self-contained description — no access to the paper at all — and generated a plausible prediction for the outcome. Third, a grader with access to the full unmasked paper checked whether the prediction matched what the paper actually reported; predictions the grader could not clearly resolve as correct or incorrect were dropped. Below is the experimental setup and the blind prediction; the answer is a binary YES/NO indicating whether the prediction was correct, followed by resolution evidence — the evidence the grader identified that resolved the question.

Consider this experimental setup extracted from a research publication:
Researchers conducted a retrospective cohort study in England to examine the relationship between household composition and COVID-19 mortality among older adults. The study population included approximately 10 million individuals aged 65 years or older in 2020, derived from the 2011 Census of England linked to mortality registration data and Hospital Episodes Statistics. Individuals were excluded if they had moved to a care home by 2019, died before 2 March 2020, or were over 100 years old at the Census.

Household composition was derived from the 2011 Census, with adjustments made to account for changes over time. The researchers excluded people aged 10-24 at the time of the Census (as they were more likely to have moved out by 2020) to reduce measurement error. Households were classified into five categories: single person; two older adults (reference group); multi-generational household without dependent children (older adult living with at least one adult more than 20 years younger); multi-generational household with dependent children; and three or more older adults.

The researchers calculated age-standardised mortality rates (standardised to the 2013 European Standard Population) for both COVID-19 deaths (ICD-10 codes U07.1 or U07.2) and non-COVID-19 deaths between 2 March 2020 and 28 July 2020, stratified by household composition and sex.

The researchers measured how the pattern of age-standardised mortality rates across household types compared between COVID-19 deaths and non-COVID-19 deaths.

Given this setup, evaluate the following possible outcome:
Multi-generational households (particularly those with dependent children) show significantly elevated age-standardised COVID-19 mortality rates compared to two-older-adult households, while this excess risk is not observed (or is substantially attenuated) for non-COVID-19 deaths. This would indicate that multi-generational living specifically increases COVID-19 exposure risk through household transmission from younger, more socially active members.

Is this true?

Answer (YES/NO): YES